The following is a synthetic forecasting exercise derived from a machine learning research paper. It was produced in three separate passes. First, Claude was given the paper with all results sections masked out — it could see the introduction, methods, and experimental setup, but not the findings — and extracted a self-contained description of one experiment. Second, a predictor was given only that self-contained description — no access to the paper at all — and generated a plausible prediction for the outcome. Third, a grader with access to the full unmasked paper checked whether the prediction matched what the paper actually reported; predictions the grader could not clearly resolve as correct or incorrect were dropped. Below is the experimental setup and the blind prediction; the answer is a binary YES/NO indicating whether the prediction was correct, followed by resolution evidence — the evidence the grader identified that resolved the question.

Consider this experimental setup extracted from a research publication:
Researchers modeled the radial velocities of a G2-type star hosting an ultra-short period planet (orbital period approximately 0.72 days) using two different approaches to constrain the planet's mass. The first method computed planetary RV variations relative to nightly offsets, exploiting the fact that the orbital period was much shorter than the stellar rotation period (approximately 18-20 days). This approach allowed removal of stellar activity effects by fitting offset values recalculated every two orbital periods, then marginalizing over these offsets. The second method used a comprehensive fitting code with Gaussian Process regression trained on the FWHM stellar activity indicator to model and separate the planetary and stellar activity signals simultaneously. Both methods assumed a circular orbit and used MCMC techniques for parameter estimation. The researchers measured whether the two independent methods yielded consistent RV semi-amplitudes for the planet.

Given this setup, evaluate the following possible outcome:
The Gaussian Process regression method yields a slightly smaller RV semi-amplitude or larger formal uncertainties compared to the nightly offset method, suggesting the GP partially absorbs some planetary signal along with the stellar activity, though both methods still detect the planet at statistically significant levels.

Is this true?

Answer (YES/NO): NO